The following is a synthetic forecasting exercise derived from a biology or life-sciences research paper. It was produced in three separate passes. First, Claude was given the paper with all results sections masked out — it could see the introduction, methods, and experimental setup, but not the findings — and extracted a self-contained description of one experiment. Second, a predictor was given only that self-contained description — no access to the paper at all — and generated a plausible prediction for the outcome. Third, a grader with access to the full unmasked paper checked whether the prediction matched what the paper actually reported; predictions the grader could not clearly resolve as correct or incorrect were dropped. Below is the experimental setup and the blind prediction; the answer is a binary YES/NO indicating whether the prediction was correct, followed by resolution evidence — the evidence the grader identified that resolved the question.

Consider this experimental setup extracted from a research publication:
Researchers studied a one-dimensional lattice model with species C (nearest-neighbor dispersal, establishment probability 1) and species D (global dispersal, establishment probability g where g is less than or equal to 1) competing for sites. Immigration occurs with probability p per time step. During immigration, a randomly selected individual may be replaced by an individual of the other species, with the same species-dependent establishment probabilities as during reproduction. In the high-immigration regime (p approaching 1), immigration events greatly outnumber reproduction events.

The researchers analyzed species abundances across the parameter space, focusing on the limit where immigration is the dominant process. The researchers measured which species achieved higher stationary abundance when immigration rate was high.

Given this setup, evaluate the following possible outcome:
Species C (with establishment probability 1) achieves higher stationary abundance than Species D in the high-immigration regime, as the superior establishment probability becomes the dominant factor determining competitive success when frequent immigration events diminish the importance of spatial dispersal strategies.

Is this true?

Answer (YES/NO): YES